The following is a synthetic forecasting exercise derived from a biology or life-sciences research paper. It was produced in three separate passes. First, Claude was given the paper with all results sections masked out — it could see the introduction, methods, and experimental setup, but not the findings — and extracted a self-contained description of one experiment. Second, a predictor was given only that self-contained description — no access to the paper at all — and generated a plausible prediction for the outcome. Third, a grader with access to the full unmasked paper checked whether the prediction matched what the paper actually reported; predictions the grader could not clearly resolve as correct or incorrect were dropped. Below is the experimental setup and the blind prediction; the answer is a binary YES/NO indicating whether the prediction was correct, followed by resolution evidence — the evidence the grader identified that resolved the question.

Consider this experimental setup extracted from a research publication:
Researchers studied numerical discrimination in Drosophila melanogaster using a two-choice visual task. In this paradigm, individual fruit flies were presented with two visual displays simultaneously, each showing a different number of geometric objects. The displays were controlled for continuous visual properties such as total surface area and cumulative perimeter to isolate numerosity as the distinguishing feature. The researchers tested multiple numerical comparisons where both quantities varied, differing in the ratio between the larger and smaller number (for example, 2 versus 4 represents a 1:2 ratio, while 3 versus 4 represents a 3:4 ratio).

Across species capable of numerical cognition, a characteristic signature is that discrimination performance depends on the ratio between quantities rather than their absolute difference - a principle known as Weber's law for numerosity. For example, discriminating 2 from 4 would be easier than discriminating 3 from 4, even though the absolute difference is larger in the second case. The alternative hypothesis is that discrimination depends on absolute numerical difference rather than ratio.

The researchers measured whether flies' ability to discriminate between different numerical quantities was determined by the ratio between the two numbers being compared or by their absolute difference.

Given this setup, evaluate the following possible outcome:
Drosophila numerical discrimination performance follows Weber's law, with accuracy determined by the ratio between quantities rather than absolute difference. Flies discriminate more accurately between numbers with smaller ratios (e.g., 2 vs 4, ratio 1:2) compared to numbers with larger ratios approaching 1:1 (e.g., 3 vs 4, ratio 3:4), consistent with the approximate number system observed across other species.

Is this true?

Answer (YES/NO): YES